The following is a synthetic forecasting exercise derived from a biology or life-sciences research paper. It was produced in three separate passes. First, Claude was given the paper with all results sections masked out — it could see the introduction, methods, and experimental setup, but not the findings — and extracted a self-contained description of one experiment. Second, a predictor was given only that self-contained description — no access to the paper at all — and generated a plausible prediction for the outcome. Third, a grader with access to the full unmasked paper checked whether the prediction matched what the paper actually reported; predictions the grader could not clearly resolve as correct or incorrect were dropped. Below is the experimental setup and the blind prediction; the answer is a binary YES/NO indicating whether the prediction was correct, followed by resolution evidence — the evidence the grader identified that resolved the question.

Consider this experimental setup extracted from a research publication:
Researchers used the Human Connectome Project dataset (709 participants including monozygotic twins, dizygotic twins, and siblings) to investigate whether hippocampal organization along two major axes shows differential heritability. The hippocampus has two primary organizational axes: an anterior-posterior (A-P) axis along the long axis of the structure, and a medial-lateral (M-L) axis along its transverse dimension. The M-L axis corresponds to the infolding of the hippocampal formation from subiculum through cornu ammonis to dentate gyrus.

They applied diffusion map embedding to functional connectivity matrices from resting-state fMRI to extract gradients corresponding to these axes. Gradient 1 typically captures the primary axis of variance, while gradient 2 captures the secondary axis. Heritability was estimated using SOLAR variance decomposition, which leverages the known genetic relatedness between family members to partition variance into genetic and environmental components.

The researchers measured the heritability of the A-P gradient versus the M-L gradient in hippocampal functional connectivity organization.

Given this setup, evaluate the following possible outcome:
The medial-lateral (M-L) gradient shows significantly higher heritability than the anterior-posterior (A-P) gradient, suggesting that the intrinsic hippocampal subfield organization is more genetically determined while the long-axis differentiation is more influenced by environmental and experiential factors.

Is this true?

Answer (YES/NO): NO